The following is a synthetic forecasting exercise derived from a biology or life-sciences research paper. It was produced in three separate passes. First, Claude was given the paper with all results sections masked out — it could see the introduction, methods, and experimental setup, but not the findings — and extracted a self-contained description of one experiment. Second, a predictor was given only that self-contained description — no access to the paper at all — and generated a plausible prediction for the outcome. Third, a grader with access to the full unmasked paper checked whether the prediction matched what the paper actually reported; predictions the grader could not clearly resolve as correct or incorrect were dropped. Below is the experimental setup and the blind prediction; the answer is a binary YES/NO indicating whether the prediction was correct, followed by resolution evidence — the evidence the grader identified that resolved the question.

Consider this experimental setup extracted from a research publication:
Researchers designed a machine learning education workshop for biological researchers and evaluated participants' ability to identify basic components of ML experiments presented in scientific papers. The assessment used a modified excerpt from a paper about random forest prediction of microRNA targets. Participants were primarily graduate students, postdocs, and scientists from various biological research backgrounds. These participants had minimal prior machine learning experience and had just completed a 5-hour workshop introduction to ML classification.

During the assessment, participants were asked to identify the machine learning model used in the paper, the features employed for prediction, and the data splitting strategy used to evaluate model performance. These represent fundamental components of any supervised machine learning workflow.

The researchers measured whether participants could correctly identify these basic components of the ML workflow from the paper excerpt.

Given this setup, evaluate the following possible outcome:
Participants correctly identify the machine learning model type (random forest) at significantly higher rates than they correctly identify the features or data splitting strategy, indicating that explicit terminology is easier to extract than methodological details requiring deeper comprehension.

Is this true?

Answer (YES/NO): NO